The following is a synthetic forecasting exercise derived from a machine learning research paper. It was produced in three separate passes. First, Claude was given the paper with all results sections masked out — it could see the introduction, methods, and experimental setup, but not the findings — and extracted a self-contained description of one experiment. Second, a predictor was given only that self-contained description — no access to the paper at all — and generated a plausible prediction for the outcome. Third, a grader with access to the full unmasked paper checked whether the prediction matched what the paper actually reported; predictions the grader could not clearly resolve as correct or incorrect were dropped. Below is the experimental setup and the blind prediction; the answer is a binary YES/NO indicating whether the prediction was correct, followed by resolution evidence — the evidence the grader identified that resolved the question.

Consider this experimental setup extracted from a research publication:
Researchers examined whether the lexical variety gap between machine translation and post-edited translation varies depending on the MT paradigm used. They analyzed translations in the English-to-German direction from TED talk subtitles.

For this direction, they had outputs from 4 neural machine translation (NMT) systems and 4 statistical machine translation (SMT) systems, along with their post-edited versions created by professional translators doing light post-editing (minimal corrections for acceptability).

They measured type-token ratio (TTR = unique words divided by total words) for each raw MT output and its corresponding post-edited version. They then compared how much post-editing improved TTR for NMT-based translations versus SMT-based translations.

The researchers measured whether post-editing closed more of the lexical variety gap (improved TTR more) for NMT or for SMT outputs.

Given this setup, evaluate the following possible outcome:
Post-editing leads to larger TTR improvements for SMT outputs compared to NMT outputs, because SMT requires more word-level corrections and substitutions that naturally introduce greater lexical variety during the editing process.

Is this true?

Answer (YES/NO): NO